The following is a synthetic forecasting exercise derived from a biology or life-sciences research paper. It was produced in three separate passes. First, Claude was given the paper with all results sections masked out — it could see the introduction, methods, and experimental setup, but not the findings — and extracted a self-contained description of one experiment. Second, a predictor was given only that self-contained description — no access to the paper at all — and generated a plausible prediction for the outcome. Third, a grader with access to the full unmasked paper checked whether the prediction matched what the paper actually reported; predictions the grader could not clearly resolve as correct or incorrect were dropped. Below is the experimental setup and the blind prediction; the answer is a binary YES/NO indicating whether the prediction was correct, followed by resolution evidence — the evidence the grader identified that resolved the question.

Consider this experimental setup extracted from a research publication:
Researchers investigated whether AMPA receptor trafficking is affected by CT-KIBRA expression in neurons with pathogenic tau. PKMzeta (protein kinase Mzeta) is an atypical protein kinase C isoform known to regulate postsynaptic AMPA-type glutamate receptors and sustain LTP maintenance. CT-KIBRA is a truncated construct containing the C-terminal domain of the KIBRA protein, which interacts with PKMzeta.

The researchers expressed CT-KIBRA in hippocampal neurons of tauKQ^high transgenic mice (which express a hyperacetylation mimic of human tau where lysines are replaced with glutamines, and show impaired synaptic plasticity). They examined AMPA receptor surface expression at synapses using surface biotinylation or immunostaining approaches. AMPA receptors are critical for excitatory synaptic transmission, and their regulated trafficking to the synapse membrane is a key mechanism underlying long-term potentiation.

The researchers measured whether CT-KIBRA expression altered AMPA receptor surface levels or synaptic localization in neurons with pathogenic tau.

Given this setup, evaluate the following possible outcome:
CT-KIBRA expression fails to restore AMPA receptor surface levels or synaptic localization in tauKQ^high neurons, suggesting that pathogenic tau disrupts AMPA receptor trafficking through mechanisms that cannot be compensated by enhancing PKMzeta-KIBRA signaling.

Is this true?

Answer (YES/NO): NO